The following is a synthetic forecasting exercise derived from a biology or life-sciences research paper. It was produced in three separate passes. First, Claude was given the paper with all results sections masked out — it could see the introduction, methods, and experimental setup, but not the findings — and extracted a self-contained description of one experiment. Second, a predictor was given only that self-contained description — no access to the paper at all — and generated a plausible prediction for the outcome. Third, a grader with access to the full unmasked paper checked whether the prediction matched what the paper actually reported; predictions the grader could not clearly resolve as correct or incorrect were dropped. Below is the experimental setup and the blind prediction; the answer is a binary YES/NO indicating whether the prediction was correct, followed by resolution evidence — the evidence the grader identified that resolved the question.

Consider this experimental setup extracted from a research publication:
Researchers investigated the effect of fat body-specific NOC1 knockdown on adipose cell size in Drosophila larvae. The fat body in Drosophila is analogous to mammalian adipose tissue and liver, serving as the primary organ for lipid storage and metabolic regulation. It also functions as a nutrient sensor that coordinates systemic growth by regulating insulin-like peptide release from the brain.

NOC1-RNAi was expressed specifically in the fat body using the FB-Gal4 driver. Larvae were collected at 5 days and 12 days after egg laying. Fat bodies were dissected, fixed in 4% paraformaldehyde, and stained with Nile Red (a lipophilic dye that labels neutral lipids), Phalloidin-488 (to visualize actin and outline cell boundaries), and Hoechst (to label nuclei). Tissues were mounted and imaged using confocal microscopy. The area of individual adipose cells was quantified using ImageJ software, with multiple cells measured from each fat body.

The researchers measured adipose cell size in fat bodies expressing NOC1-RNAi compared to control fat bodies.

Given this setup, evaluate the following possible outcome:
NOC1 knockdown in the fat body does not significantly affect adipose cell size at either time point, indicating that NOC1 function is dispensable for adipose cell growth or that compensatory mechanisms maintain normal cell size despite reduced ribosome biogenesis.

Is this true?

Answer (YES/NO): NO